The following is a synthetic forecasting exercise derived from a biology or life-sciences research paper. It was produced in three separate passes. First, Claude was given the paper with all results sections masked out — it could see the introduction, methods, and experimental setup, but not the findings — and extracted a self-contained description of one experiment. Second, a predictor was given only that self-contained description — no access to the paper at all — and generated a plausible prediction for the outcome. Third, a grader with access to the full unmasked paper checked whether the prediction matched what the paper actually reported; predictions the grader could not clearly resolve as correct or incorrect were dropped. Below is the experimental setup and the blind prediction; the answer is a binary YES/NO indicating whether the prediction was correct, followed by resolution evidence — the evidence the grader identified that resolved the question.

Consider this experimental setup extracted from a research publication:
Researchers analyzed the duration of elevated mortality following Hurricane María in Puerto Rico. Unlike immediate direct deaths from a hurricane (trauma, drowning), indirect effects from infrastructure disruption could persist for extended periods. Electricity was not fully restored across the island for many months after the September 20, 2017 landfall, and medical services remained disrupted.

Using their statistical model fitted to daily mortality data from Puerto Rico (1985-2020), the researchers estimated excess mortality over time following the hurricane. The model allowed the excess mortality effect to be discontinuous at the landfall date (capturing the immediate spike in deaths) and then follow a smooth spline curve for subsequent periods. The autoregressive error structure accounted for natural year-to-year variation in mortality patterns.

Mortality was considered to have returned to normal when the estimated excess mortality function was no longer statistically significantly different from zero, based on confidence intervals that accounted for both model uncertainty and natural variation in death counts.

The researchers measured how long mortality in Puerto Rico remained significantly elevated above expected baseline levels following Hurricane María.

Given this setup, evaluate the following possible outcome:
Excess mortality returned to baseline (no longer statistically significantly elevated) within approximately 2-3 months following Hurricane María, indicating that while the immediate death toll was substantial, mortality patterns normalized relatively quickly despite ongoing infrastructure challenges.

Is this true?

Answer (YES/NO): NO